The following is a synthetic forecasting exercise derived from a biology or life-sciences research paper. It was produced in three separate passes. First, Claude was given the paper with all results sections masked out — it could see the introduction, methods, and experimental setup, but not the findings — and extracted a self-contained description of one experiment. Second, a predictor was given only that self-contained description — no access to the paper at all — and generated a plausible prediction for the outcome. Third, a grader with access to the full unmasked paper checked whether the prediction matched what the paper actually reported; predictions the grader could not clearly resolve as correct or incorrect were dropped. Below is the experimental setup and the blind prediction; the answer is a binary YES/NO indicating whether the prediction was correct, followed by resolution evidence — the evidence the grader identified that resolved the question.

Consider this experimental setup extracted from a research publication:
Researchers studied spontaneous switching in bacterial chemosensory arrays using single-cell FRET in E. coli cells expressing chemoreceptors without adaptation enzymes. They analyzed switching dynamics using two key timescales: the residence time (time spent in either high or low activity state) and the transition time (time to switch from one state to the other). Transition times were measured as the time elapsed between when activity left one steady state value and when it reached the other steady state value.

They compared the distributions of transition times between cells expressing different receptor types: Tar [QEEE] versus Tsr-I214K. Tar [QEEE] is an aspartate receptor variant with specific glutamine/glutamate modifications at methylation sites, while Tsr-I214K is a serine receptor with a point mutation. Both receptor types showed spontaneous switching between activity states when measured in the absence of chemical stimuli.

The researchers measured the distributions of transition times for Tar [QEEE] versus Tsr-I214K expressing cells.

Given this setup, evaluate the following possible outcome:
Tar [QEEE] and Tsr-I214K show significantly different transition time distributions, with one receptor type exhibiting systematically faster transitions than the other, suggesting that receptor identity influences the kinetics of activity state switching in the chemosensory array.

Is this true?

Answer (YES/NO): NO